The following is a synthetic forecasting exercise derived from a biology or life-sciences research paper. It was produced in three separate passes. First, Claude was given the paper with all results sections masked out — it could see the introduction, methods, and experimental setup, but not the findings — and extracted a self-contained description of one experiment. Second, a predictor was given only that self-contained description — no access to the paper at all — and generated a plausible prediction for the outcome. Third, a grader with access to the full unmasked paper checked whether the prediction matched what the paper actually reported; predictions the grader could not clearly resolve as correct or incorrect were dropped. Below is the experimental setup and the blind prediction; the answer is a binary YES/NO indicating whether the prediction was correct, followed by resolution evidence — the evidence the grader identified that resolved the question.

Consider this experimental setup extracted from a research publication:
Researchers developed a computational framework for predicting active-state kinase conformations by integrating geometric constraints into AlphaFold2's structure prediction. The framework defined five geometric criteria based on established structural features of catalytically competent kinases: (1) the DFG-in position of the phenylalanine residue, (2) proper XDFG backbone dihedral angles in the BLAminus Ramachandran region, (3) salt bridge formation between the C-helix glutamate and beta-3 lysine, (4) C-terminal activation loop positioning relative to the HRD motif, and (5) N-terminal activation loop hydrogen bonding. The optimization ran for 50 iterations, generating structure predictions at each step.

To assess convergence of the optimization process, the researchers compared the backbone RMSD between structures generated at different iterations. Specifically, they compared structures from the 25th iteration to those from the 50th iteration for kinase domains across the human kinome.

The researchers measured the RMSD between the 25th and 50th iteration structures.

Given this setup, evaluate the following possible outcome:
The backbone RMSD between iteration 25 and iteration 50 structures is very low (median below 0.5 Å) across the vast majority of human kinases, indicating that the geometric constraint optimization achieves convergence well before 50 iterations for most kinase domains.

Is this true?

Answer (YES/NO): YES